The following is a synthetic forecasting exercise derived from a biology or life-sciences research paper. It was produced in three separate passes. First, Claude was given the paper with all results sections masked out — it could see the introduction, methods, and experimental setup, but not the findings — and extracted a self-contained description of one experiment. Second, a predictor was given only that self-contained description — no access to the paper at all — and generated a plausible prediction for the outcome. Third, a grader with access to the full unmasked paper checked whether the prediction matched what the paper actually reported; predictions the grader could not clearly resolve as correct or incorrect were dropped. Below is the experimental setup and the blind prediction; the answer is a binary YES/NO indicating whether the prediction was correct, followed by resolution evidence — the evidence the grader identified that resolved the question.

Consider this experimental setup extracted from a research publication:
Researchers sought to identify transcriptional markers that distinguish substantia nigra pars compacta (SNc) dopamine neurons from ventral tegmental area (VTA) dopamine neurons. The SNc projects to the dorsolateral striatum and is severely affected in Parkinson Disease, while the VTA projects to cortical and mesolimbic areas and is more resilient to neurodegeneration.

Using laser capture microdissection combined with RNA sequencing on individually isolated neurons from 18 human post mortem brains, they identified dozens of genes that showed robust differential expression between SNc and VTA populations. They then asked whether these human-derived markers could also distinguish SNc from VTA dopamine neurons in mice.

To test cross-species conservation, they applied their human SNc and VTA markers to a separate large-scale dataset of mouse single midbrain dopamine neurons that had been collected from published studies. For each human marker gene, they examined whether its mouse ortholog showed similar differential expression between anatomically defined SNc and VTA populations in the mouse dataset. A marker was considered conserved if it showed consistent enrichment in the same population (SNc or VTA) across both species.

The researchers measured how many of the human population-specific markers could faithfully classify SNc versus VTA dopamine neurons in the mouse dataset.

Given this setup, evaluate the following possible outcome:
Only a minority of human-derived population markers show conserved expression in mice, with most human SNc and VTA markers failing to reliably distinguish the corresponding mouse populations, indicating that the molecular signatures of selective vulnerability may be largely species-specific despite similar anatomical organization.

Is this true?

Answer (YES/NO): YES